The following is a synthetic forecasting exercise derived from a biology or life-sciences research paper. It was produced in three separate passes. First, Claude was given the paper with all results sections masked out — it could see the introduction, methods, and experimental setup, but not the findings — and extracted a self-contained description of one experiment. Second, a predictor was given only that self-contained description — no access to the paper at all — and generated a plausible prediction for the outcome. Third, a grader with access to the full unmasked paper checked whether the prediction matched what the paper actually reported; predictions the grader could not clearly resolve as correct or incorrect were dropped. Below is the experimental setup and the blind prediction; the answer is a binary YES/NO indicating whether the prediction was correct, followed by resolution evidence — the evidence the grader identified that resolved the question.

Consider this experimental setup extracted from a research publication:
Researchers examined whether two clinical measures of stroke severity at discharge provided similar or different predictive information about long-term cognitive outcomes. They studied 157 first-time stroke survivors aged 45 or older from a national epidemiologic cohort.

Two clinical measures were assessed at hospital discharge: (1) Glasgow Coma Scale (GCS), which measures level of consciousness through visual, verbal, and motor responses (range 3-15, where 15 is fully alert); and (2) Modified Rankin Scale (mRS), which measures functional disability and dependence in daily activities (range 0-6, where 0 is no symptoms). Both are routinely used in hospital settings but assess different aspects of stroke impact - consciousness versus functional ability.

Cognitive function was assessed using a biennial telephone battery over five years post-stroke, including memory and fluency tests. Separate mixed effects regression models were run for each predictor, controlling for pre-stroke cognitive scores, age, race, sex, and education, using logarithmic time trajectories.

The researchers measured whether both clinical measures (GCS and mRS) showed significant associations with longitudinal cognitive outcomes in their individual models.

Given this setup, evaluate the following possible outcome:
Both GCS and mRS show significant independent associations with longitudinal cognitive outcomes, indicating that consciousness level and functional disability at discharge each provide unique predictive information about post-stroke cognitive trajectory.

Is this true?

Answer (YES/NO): YES